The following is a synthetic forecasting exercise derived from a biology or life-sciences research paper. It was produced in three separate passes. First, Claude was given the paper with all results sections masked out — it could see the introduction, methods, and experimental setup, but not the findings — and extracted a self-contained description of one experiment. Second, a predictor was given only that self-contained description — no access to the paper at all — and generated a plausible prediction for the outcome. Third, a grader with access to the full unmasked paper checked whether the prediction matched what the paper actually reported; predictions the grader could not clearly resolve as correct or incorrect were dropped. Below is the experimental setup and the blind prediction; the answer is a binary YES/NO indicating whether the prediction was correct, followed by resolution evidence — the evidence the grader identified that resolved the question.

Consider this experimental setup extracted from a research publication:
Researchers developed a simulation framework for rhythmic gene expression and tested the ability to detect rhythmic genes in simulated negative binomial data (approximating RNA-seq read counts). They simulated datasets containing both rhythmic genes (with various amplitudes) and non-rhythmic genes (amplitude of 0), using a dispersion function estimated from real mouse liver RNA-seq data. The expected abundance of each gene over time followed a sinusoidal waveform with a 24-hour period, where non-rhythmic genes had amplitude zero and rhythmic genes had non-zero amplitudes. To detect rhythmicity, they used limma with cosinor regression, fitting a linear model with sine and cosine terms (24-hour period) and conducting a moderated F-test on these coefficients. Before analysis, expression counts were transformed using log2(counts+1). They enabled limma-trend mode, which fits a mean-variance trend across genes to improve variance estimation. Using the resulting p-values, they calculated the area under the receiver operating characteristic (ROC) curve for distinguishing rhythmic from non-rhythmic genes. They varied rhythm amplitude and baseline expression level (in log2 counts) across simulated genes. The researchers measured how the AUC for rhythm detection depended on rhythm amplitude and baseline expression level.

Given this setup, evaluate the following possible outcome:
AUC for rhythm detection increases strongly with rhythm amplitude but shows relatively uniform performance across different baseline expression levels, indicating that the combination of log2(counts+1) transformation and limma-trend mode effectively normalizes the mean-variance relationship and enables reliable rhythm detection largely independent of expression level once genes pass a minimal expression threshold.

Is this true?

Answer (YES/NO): NO